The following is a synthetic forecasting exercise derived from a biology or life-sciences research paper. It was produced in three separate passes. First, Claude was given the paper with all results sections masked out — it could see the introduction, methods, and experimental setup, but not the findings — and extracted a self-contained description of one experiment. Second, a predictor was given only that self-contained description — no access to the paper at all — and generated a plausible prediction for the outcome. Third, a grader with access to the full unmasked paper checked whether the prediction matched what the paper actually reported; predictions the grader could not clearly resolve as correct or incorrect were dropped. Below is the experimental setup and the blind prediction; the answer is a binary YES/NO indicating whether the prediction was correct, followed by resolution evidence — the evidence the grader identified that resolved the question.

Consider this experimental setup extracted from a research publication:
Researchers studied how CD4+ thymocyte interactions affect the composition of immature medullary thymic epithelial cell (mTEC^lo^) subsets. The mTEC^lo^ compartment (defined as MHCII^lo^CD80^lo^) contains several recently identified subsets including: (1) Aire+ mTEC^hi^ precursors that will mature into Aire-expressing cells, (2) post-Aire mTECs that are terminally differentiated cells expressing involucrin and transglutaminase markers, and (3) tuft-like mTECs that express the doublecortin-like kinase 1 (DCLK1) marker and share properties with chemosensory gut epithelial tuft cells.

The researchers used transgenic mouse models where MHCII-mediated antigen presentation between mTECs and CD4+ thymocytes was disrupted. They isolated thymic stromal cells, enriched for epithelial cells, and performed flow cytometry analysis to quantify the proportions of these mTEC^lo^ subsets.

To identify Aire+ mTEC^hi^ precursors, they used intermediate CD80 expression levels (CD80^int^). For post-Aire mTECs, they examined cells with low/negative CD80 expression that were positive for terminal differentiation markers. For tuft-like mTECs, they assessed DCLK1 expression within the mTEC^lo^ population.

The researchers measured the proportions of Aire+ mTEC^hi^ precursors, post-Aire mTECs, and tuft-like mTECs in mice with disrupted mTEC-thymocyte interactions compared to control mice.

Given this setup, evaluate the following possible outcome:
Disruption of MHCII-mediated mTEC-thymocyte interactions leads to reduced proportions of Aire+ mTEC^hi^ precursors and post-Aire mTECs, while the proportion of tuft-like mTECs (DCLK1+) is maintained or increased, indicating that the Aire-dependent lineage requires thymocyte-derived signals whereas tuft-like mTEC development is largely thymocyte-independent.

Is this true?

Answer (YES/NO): NO